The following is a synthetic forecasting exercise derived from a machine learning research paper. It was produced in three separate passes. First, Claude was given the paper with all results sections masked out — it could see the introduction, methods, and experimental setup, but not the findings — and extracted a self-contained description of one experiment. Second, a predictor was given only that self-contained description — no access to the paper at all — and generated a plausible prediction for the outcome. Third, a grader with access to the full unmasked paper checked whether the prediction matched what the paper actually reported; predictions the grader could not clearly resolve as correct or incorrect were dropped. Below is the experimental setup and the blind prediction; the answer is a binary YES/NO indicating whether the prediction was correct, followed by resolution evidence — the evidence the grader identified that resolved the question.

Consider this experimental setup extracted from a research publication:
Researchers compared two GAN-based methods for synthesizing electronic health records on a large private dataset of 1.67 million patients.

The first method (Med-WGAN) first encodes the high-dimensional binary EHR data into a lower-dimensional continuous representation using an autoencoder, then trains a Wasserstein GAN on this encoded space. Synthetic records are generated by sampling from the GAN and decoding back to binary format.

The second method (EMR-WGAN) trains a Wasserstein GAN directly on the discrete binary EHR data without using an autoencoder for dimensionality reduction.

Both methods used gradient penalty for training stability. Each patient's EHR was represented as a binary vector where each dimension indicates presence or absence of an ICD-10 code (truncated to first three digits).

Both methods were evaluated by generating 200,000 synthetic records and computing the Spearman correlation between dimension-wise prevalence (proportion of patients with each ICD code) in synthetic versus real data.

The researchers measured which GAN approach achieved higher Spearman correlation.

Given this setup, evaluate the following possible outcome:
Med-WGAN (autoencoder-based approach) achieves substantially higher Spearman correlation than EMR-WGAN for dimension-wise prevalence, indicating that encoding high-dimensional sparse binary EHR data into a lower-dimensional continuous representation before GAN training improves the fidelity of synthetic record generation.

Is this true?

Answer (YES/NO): NO